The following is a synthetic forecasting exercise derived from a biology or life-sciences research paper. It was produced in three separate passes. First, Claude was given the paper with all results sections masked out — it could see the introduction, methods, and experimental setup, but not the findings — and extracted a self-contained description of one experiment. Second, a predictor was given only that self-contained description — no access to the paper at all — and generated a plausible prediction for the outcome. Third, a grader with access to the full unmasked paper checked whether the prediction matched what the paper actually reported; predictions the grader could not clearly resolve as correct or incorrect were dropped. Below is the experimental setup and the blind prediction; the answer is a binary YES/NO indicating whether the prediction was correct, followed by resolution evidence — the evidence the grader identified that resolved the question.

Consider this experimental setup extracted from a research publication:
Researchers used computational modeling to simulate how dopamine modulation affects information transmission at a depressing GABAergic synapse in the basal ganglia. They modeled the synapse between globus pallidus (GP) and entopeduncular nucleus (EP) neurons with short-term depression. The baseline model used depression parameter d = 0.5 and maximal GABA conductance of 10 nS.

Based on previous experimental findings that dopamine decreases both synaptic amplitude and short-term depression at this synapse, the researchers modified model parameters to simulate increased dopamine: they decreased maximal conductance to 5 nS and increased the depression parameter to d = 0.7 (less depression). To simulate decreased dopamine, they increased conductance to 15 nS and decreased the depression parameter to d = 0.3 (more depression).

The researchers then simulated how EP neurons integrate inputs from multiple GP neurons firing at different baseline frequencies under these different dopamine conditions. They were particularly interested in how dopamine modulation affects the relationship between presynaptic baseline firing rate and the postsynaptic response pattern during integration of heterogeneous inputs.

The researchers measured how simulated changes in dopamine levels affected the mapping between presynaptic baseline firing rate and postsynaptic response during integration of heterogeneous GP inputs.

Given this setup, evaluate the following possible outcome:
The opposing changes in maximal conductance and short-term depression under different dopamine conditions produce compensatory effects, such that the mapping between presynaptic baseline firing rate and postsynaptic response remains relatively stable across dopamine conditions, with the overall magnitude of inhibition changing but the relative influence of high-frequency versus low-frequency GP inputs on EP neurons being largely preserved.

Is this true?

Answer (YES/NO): NO